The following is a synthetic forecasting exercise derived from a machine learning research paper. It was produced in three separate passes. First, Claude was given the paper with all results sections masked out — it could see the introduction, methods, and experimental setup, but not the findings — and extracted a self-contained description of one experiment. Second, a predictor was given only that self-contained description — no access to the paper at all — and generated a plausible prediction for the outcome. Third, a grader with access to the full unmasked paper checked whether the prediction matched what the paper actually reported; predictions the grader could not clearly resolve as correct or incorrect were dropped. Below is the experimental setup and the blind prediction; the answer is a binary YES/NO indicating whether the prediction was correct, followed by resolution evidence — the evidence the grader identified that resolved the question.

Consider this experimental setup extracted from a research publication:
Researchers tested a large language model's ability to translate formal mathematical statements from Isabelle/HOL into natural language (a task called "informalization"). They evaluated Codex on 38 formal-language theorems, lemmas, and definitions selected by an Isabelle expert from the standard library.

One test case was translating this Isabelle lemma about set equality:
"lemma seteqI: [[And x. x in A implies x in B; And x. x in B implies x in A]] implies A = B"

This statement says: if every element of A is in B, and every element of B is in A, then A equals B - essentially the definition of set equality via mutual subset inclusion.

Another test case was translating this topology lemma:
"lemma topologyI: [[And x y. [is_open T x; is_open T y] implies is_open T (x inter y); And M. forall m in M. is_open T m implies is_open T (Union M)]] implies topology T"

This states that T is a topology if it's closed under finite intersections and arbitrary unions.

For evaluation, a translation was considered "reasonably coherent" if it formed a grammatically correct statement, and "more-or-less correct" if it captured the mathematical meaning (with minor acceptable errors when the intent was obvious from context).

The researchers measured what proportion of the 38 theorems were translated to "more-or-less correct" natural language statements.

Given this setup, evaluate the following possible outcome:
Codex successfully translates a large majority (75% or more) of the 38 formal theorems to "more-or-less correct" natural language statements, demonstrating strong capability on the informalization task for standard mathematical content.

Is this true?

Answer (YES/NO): YES